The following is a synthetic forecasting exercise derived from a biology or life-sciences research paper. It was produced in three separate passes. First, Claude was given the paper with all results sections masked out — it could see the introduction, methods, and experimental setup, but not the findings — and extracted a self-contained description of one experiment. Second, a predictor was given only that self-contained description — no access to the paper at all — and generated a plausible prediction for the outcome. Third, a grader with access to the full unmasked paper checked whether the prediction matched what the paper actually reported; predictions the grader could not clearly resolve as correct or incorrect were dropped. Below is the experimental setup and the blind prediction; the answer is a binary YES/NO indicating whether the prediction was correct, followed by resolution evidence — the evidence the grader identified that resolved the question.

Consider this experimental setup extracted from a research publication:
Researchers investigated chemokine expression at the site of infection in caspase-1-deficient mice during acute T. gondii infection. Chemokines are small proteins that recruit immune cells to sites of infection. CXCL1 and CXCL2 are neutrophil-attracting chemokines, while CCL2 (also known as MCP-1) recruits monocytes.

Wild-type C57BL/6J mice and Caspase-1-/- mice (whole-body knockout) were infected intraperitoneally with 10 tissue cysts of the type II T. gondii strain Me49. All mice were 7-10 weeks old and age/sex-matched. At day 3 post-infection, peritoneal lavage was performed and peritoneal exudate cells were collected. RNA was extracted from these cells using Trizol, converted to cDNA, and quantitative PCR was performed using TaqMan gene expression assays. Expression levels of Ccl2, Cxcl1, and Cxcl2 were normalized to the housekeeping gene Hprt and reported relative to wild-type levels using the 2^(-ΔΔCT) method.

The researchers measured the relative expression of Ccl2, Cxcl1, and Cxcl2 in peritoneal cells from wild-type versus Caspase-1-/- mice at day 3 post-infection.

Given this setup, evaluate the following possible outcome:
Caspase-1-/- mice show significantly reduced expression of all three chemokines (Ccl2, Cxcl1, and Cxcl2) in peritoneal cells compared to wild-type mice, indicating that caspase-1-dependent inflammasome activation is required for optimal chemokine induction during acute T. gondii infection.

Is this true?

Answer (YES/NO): YES